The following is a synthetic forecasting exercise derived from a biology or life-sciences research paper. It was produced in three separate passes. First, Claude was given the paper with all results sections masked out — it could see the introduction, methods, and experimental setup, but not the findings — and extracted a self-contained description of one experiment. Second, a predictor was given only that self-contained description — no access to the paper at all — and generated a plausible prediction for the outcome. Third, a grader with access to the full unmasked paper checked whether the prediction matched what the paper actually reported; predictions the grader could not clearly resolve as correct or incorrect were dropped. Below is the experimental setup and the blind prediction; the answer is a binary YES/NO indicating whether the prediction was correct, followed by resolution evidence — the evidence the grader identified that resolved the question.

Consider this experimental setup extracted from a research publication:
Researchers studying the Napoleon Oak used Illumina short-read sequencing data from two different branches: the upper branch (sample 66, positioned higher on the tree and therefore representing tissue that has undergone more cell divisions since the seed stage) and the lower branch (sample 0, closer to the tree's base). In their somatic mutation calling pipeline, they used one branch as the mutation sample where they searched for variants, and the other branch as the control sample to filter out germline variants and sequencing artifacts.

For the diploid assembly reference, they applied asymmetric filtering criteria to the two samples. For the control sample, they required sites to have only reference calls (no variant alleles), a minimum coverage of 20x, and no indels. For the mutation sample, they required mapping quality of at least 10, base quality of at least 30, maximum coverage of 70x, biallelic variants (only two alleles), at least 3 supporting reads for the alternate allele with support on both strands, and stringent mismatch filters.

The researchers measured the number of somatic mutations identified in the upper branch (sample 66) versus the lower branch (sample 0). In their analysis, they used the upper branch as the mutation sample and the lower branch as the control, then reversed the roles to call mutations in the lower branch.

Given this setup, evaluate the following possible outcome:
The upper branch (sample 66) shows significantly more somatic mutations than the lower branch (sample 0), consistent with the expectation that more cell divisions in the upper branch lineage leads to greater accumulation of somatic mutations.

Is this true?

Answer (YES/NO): YES